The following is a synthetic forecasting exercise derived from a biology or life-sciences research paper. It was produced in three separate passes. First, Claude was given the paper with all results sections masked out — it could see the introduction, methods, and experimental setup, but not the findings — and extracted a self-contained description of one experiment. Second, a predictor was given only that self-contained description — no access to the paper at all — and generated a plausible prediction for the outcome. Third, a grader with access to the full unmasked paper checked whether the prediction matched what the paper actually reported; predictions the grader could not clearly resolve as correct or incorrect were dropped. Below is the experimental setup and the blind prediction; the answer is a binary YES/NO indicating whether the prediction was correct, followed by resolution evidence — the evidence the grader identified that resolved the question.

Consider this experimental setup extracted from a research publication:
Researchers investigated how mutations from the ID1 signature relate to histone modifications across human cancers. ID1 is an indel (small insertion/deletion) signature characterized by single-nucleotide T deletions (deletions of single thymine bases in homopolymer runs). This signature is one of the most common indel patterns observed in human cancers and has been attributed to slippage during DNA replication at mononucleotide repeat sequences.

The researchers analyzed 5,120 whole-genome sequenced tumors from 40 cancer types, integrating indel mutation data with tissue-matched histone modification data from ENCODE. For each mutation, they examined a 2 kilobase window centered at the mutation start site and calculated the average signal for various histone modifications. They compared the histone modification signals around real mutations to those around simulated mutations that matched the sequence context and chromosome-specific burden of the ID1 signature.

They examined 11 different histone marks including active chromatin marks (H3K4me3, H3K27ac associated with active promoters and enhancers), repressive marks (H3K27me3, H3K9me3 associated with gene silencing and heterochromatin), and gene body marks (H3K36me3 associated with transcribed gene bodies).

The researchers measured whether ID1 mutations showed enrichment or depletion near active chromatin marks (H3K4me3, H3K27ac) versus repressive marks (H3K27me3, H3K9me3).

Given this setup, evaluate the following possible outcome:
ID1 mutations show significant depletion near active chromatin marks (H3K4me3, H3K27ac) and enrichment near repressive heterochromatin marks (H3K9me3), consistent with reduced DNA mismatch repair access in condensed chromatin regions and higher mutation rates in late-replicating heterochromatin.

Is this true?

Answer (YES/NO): NO